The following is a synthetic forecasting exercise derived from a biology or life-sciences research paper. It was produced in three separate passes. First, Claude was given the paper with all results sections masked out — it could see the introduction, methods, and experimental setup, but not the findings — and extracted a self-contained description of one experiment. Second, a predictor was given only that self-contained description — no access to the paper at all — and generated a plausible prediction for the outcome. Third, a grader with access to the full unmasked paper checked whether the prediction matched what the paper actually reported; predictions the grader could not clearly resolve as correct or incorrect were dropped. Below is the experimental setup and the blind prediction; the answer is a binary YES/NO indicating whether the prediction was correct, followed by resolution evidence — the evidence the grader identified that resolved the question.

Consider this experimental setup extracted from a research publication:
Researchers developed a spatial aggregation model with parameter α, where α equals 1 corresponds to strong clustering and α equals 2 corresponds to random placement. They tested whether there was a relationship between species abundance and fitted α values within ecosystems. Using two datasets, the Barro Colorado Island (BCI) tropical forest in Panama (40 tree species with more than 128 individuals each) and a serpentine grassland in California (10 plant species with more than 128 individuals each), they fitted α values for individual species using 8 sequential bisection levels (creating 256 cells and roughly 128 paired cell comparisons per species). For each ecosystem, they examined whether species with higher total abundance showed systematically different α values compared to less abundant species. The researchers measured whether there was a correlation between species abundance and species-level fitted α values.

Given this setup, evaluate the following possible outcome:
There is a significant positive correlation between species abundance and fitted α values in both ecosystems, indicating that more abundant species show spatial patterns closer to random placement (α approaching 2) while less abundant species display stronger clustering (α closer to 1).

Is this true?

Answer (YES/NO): NO